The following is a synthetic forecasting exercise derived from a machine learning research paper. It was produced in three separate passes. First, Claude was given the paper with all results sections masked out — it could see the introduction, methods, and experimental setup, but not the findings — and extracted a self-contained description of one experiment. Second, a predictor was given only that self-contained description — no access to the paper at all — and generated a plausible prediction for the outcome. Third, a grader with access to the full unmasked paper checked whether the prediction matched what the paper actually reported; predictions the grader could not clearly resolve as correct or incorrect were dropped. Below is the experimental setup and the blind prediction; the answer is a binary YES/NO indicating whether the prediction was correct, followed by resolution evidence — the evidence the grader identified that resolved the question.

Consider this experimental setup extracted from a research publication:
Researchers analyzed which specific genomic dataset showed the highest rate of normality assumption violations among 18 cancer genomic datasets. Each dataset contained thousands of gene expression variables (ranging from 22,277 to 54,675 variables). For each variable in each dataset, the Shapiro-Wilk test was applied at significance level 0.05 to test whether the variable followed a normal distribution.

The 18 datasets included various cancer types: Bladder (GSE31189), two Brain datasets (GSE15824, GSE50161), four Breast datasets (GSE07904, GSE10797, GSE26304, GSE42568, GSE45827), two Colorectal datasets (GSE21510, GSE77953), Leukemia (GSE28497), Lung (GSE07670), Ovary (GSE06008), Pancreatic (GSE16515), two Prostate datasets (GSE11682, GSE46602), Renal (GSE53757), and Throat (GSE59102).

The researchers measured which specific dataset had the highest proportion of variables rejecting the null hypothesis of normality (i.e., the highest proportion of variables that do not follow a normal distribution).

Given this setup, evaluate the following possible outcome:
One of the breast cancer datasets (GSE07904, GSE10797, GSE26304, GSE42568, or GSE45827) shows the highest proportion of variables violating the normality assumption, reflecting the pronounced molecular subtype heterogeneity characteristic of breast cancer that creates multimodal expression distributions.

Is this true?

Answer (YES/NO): YES